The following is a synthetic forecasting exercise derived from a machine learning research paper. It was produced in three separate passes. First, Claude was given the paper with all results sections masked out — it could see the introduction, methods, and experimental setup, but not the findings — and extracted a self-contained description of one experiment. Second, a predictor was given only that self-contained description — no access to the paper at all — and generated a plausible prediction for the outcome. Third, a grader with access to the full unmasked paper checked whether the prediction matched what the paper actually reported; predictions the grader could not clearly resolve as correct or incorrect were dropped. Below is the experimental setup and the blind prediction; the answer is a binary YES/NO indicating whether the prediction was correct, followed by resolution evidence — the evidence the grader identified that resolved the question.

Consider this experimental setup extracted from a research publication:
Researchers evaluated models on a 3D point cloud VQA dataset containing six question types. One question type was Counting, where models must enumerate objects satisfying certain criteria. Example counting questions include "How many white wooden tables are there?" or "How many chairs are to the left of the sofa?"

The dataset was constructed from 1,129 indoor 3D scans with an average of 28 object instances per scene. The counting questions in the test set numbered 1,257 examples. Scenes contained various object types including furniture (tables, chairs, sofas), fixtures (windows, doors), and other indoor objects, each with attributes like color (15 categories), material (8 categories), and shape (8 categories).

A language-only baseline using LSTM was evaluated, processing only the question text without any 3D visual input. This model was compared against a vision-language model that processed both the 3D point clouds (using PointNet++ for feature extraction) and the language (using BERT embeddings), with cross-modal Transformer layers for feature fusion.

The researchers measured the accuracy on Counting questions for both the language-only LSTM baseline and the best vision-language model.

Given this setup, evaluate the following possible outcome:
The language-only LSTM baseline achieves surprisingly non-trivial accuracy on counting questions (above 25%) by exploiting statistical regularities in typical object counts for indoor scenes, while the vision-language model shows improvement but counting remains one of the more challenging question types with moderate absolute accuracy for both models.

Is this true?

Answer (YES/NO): YES